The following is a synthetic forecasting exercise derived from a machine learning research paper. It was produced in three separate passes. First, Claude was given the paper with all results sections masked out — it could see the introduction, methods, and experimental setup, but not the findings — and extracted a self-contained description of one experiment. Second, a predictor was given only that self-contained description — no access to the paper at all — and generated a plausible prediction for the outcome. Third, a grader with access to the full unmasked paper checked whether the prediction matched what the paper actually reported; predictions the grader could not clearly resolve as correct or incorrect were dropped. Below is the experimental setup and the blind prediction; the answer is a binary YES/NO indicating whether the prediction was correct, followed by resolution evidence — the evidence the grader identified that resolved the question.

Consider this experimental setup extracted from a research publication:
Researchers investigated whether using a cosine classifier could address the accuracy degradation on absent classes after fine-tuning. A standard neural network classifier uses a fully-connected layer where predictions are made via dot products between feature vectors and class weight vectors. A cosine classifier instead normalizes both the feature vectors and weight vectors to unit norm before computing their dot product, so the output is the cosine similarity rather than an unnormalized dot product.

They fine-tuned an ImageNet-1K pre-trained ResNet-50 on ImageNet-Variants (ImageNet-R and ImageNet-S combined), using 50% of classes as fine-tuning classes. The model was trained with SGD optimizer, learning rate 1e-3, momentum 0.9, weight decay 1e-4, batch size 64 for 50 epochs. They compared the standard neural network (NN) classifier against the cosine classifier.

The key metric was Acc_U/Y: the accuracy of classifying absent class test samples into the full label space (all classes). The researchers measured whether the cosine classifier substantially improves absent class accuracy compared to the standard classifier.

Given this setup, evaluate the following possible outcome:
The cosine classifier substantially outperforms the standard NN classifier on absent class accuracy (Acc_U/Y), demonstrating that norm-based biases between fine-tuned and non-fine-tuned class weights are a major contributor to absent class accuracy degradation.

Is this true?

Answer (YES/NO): NO